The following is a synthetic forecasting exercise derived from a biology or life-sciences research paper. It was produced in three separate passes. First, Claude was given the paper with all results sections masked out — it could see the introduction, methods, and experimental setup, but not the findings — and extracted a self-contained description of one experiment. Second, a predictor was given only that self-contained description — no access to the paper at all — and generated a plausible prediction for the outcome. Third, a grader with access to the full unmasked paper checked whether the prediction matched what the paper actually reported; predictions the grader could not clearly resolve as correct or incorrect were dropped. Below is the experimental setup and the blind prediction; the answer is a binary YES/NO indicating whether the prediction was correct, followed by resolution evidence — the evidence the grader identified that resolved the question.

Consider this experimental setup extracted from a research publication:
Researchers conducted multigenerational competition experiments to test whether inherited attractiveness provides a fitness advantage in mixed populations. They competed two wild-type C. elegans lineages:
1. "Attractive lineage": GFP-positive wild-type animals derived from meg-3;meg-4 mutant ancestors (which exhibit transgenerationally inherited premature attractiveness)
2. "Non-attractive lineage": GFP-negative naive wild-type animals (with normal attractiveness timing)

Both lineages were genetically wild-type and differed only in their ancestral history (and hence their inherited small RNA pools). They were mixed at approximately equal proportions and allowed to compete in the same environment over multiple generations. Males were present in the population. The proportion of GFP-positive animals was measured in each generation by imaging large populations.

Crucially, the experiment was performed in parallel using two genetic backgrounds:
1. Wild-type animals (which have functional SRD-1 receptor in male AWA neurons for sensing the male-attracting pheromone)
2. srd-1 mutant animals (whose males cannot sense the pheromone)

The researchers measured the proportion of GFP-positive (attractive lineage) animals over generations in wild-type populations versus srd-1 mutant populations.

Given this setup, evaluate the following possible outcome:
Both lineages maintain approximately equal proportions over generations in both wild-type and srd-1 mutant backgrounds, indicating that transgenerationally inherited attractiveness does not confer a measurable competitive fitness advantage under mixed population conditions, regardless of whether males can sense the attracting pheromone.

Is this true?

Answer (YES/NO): NO